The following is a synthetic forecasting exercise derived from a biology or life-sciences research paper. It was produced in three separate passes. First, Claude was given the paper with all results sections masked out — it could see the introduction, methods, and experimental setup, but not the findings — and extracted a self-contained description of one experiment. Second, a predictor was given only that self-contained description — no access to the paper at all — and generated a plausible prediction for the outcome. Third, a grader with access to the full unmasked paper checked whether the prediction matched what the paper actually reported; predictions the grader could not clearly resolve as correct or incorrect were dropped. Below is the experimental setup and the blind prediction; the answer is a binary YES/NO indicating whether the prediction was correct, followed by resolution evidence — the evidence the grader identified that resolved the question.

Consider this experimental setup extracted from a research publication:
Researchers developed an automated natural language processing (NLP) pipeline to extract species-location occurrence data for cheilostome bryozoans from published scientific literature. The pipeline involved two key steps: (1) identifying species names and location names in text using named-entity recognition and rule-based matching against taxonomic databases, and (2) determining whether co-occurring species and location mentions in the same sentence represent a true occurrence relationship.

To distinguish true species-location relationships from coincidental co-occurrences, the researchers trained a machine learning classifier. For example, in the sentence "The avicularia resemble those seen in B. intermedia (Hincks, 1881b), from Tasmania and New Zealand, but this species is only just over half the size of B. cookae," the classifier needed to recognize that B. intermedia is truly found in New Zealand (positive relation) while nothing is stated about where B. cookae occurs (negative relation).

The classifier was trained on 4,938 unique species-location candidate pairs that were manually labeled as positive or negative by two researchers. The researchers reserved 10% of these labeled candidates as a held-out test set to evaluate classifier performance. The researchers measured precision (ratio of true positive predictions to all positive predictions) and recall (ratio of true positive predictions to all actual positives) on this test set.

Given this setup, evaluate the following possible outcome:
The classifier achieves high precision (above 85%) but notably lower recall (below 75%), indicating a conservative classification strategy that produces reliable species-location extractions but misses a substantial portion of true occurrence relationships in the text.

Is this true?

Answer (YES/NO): NO